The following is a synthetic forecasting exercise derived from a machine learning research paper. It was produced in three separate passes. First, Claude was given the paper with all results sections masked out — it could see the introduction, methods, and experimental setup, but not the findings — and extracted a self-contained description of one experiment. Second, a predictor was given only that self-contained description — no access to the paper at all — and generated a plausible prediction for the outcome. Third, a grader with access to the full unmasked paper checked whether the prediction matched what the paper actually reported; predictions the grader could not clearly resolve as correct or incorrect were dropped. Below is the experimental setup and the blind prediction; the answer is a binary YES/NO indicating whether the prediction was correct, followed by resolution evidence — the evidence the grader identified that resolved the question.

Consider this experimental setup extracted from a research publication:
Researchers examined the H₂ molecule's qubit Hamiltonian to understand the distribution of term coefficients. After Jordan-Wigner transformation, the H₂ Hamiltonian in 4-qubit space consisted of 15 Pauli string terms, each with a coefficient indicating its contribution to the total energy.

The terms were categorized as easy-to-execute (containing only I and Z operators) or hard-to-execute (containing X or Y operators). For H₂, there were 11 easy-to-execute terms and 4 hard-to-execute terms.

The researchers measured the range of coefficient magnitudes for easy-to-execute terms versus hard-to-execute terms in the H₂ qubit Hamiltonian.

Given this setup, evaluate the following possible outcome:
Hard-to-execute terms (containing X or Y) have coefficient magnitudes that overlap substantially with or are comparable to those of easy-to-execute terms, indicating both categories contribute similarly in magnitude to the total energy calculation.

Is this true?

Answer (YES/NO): NO